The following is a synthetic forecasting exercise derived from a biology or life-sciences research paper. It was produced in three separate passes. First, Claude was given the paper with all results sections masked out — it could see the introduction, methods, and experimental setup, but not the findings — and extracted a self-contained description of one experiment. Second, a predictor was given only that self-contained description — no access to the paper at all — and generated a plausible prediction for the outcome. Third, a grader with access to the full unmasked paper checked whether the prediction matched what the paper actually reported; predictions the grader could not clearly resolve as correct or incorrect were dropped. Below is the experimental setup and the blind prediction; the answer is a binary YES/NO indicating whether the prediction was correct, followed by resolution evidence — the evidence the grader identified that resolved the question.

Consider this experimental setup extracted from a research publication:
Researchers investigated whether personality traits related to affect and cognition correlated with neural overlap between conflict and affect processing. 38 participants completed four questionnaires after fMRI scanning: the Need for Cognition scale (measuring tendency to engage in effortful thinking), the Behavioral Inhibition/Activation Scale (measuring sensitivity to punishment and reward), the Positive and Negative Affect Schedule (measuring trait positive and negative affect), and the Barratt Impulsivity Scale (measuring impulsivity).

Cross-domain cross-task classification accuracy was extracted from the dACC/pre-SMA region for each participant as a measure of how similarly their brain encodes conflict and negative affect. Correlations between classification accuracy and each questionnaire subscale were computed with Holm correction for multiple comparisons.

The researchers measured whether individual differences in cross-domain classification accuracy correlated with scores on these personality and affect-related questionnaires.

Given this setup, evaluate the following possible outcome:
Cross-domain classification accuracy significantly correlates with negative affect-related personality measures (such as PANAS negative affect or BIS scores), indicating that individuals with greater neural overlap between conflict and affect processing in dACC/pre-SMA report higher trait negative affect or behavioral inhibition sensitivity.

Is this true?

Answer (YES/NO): NO